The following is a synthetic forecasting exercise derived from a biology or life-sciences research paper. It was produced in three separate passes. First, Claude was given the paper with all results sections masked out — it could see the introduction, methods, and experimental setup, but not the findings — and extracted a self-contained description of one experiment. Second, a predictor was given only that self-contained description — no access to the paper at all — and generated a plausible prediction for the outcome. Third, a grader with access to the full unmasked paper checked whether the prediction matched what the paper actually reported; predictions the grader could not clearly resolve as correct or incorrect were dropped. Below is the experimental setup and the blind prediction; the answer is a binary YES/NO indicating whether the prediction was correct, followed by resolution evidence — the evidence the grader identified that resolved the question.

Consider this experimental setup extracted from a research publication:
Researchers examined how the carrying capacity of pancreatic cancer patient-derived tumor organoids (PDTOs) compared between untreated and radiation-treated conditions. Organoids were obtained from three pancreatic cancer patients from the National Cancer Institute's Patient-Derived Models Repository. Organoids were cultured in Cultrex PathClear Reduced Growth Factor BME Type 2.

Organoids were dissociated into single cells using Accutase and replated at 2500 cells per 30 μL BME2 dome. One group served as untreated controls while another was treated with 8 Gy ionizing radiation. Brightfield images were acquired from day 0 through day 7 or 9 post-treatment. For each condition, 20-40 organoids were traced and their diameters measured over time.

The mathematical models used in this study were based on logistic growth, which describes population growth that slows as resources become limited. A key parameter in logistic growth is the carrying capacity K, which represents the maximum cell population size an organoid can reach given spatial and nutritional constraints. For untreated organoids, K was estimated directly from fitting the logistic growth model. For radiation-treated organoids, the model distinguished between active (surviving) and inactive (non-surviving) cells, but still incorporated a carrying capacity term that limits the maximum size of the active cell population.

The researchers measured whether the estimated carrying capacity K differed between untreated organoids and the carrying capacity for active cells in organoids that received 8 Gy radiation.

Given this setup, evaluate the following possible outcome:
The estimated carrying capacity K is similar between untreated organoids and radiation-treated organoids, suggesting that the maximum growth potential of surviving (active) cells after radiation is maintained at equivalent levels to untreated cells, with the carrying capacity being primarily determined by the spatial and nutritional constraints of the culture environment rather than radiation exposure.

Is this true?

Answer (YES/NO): NO